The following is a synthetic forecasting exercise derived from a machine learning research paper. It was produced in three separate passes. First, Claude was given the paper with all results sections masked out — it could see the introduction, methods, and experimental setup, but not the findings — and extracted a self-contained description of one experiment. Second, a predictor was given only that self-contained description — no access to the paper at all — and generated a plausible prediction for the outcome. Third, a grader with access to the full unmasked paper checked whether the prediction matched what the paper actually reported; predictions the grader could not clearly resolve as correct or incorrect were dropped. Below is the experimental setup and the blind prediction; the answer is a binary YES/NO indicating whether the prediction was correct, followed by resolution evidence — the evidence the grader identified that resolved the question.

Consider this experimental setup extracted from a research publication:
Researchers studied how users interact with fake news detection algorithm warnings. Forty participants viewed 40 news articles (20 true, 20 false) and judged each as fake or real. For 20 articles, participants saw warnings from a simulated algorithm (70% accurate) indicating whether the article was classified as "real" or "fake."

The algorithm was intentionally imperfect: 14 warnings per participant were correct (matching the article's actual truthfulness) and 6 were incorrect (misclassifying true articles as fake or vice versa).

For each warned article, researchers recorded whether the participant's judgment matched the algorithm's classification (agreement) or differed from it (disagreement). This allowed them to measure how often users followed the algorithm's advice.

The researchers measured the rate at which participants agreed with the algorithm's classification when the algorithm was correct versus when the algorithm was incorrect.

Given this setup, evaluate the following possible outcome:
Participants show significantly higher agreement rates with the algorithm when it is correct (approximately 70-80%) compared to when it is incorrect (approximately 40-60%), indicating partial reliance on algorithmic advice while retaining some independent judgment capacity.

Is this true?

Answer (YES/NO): YES